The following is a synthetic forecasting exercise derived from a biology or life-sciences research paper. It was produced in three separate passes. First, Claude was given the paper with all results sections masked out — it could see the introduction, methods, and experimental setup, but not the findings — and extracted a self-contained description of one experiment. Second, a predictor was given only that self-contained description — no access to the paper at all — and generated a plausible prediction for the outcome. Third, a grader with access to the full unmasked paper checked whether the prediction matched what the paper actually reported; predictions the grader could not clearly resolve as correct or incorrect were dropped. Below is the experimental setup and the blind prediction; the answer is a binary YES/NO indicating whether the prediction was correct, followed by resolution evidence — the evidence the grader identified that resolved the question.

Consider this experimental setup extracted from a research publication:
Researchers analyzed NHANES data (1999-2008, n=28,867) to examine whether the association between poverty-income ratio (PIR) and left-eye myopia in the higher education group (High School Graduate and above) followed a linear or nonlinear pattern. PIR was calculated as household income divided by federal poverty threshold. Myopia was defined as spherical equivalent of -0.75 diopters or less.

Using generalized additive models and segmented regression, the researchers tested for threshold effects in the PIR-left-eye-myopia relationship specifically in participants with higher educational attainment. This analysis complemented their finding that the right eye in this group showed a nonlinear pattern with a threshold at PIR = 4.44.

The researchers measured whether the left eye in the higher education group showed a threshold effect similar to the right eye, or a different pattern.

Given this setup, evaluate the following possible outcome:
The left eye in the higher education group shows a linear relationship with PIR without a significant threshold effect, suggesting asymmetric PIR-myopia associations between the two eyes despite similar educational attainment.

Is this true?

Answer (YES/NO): YES